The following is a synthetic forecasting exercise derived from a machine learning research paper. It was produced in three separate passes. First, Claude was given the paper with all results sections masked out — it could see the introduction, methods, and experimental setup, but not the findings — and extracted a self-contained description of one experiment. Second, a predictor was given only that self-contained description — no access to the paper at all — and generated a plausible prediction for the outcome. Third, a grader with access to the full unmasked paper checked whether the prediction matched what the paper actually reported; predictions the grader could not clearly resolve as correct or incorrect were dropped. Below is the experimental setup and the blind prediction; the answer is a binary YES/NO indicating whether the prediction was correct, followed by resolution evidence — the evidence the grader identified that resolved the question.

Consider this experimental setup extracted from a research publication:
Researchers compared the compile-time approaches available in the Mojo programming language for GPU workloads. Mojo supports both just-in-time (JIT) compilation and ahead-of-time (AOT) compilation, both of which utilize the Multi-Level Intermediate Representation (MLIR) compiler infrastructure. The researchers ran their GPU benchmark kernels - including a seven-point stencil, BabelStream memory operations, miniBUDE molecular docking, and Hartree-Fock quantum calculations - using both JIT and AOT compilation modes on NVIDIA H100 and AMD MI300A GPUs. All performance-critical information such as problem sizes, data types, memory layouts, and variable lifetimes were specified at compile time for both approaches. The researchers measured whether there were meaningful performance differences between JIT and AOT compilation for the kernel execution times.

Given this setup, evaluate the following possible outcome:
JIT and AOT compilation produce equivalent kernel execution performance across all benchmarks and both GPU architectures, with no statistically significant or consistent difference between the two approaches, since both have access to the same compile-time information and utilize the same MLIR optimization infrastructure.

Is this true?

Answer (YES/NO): YES